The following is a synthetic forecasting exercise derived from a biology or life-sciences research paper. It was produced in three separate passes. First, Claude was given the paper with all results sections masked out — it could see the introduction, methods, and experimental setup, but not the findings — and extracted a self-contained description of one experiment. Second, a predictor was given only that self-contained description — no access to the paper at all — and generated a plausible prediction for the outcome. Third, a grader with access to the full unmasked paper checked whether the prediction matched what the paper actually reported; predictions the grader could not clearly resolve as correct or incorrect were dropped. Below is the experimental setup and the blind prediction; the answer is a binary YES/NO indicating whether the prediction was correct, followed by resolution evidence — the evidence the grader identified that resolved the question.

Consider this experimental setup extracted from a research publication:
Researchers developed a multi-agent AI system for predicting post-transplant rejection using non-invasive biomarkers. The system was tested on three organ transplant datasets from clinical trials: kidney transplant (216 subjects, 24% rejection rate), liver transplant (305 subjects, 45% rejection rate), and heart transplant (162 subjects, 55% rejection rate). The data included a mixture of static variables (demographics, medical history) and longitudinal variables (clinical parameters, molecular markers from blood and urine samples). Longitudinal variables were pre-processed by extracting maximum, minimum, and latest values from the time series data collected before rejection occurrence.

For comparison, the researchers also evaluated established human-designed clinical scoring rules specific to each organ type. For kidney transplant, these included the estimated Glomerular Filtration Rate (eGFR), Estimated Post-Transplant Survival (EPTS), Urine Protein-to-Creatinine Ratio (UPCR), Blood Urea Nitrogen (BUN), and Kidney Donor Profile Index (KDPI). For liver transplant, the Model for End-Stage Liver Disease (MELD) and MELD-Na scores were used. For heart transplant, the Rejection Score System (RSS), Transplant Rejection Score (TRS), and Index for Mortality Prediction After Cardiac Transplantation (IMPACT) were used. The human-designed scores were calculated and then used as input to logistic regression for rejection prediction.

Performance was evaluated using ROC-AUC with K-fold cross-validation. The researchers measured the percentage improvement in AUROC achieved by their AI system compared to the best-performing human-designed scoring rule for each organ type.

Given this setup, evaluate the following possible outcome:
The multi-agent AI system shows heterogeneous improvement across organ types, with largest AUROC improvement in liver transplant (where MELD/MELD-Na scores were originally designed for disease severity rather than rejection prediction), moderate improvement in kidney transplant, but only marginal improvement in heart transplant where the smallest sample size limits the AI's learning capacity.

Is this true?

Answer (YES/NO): NO